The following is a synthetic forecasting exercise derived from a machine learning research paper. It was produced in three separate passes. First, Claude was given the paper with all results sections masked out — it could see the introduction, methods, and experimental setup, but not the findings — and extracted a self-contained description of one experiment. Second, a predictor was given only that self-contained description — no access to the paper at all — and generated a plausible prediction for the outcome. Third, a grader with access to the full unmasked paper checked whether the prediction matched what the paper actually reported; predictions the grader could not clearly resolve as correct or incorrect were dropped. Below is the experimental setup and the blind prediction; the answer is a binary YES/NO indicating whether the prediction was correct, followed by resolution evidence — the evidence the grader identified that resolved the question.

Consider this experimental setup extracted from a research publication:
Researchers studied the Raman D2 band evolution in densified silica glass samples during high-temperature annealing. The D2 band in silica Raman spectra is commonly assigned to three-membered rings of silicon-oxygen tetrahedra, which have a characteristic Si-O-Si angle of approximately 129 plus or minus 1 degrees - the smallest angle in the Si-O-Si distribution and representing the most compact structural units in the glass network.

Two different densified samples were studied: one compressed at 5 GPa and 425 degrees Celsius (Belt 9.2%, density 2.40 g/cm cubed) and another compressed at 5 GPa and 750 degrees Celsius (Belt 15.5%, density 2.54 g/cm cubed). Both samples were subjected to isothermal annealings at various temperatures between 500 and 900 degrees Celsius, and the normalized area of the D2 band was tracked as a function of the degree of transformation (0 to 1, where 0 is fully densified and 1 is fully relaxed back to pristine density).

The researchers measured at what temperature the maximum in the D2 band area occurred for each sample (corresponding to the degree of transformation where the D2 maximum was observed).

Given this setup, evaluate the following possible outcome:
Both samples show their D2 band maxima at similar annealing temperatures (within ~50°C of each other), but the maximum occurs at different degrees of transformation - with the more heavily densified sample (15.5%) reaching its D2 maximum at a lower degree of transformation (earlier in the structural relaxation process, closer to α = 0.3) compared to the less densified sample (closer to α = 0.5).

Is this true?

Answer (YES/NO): NO